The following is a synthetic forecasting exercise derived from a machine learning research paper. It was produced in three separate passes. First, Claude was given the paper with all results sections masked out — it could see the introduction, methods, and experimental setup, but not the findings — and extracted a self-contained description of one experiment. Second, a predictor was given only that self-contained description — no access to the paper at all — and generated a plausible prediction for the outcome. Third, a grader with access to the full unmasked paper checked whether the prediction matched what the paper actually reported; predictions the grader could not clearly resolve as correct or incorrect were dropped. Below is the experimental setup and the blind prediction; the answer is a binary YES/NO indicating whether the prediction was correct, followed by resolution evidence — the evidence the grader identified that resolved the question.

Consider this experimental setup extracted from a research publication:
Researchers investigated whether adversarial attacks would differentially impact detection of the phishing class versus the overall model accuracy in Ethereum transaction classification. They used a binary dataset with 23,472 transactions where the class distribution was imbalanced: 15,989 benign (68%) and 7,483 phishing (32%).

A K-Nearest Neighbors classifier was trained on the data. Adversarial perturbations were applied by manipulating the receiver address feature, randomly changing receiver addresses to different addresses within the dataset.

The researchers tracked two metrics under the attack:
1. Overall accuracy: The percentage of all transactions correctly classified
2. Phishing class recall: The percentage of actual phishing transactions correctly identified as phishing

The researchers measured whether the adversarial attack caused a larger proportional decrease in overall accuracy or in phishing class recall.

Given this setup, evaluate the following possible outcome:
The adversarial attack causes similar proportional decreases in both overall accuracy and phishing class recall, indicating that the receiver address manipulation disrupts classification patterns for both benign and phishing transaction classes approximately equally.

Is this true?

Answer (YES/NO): NO